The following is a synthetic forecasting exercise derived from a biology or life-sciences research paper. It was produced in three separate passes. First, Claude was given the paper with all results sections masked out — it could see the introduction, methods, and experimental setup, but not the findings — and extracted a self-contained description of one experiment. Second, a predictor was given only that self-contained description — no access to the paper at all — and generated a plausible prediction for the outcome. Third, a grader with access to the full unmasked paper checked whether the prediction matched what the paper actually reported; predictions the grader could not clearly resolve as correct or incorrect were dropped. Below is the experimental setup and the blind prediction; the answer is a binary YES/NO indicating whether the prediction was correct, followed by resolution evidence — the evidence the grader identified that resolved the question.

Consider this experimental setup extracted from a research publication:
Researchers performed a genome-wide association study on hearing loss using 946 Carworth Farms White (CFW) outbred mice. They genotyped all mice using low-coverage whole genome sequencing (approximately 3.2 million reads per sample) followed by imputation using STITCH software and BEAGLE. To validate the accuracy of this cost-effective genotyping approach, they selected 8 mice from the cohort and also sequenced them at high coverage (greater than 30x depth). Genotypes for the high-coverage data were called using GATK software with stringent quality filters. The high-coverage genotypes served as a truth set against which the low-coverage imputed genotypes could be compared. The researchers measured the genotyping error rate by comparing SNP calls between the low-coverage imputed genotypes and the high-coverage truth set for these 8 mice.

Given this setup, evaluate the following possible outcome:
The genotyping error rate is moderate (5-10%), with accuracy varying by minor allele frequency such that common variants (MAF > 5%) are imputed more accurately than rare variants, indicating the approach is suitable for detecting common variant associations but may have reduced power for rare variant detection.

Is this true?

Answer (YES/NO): NO